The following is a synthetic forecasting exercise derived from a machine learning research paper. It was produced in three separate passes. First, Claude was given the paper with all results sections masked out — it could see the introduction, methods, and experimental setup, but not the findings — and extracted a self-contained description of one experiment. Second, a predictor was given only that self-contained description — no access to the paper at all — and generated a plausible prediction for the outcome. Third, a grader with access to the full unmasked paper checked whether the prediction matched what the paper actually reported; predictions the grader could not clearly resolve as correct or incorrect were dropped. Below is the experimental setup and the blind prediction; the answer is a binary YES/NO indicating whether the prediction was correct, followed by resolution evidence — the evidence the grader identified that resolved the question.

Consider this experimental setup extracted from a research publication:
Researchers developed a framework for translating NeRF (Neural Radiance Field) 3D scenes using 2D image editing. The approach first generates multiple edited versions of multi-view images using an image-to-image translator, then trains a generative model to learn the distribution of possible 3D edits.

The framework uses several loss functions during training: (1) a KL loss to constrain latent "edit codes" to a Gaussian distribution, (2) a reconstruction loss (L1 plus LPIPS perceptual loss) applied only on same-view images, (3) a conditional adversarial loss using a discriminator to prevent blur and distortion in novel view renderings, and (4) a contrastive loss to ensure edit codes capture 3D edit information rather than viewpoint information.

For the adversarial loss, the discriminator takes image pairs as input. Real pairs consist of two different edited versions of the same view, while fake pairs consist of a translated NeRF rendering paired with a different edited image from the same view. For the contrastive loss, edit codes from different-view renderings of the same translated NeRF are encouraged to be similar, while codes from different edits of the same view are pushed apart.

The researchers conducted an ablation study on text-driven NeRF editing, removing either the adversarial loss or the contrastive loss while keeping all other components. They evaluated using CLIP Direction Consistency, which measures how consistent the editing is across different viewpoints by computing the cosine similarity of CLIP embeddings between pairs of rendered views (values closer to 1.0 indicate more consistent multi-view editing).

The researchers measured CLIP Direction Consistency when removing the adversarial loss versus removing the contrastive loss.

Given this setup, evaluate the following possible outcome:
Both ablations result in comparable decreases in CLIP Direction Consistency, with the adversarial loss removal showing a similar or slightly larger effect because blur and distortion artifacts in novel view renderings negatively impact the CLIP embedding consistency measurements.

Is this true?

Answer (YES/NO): NO